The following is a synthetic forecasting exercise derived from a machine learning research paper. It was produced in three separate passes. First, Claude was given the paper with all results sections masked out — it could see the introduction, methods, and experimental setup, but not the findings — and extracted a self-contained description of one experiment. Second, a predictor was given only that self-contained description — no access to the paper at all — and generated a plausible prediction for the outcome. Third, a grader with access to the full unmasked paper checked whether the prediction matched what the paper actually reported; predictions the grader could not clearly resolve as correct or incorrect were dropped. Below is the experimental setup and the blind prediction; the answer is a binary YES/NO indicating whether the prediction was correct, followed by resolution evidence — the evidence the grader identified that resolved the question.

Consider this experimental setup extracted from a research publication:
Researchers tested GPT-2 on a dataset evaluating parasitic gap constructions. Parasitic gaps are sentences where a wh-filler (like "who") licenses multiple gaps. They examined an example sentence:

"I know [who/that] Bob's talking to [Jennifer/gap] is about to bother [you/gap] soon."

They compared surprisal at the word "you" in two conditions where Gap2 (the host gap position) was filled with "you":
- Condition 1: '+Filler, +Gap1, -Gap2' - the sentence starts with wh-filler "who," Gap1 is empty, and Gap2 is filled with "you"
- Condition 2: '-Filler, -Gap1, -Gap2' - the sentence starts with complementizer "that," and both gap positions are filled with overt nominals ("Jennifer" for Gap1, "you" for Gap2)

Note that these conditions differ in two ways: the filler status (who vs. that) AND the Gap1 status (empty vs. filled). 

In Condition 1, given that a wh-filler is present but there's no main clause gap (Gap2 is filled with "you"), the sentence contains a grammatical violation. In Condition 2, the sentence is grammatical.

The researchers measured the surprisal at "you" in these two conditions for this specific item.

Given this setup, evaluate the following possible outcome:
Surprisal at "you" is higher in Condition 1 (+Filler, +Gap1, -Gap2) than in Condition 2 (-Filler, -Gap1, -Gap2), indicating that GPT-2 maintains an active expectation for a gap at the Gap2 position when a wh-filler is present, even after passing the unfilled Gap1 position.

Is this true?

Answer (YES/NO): NO